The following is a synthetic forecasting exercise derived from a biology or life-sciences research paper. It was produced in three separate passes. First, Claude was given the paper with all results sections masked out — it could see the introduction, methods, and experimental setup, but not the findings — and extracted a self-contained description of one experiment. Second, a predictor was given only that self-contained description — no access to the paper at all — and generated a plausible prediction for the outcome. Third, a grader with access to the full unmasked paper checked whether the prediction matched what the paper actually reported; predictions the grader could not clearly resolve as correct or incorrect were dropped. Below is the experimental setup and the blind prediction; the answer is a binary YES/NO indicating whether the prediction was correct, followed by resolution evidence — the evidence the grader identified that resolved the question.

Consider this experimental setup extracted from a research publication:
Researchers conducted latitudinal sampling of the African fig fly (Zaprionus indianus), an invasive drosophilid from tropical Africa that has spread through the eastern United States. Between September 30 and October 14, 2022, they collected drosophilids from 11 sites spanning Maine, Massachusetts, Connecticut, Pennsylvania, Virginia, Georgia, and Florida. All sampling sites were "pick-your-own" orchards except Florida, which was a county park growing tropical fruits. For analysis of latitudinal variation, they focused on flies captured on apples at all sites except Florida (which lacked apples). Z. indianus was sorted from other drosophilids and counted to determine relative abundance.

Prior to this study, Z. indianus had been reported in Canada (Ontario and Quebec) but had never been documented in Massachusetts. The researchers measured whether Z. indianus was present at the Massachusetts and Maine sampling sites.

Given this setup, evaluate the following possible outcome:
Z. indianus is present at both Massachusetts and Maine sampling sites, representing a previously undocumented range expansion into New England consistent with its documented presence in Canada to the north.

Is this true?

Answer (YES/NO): NO